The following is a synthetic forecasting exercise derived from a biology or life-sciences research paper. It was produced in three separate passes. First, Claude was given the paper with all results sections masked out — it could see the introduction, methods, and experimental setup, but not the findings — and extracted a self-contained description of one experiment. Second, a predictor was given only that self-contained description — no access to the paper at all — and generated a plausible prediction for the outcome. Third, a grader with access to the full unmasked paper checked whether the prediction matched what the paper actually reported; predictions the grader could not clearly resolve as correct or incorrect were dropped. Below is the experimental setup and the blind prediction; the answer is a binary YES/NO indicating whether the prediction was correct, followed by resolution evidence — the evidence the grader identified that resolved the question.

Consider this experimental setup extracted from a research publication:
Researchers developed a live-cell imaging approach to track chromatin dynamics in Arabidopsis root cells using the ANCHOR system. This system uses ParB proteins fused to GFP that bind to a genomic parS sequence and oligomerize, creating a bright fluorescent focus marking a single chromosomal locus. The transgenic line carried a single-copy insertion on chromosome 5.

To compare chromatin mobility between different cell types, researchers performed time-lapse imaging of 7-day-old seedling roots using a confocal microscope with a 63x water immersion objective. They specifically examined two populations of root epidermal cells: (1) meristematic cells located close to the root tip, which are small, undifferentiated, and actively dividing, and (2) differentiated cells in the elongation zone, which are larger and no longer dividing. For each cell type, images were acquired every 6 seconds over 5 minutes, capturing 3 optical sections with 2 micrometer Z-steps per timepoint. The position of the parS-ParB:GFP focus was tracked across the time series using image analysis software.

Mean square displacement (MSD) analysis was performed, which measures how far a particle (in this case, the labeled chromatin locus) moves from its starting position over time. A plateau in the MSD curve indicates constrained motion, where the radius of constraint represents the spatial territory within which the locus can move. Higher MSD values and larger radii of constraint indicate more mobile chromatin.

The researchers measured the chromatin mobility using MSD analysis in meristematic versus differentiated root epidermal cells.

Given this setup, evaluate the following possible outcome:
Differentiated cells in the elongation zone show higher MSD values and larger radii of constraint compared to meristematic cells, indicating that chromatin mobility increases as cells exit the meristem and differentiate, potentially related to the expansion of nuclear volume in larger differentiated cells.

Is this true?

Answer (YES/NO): NO